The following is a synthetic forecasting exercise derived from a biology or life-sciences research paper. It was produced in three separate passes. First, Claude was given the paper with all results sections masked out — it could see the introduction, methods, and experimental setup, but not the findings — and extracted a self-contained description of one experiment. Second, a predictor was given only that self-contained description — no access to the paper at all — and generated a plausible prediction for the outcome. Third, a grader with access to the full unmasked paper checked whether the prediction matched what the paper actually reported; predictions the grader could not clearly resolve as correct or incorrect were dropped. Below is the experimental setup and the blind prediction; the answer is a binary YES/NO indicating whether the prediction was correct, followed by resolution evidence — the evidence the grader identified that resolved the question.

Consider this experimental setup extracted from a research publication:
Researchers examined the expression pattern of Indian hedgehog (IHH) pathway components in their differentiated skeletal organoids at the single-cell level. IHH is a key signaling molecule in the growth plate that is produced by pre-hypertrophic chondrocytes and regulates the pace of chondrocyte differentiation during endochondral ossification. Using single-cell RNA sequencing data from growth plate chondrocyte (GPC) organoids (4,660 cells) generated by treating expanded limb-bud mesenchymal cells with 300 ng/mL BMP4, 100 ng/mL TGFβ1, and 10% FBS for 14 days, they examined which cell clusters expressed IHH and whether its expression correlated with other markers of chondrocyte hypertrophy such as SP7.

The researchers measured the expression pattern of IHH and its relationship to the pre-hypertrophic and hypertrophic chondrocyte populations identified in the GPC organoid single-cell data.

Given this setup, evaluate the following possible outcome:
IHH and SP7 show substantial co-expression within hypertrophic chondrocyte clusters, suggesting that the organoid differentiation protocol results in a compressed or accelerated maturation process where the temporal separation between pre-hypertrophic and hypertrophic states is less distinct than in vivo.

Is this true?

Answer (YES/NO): NO